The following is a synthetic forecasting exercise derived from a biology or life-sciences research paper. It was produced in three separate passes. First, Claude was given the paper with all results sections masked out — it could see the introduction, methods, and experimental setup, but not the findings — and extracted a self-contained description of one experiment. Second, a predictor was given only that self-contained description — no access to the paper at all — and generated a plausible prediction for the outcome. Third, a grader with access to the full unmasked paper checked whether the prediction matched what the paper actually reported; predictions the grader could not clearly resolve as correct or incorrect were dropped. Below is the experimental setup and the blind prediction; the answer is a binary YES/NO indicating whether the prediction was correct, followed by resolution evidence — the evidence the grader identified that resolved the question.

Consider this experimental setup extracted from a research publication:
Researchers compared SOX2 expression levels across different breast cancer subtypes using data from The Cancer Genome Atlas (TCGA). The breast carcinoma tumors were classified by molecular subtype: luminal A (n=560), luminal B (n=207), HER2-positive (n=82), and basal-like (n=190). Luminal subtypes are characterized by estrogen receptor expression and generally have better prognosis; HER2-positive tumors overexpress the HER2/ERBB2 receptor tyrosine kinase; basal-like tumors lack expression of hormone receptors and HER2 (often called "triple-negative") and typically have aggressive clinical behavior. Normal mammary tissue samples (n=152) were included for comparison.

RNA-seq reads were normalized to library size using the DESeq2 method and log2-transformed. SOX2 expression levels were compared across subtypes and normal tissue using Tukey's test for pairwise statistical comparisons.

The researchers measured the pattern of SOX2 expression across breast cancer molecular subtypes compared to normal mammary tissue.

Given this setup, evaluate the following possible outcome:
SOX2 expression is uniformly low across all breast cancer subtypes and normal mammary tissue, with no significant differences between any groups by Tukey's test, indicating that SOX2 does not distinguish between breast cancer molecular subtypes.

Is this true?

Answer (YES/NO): NO